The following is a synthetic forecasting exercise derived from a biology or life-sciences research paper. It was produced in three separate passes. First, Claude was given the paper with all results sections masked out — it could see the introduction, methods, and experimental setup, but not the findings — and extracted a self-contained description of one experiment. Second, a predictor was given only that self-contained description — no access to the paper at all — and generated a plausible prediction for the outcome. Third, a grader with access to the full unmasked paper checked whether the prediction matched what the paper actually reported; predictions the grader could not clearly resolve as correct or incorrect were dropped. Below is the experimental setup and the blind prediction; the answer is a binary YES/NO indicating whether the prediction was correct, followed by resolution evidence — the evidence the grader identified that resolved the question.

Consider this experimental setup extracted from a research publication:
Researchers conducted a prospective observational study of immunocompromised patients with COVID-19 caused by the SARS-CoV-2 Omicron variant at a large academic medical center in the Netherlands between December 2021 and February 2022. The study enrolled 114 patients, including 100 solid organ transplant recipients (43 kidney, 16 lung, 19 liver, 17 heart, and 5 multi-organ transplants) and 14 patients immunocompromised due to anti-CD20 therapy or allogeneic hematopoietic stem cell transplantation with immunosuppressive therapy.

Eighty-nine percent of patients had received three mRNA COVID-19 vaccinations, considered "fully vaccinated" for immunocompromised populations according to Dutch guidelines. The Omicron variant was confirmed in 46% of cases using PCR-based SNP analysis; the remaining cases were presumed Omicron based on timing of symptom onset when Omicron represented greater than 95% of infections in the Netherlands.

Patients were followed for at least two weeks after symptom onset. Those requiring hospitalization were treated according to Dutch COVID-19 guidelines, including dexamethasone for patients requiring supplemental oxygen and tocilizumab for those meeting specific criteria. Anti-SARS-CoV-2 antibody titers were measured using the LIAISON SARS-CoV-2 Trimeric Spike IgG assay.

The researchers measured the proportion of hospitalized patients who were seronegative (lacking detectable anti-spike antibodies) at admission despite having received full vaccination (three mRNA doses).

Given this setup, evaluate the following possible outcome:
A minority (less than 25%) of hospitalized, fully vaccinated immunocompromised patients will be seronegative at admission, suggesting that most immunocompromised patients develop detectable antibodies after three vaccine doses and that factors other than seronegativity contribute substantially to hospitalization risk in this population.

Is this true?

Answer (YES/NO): NO